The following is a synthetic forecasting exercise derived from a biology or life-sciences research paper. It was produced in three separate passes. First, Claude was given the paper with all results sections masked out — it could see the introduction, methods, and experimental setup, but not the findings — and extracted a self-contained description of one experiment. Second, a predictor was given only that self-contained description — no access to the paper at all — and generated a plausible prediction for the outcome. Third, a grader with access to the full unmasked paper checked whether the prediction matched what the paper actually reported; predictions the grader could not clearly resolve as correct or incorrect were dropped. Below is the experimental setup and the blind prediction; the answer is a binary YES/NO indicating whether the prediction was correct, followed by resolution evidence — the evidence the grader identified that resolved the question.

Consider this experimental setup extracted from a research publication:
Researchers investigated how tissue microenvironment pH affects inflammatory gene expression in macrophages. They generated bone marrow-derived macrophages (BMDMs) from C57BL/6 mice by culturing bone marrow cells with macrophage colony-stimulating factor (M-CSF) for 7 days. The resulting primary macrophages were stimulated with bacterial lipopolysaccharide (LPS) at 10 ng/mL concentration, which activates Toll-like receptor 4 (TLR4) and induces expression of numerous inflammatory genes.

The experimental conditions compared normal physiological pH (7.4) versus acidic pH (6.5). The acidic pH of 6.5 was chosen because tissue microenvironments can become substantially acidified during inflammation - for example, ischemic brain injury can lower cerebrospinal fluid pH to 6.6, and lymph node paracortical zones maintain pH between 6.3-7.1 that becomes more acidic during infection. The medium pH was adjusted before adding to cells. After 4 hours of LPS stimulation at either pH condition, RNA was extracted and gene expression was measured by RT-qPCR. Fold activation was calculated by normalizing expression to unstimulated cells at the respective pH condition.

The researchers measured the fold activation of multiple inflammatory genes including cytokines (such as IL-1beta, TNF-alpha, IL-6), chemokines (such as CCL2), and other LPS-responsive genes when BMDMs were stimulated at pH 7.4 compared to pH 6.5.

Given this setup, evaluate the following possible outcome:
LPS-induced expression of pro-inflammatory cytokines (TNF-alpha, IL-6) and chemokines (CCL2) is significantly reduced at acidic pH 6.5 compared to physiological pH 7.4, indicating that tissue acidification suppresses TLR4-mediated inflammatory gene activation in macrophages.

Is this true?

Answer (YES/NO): NO